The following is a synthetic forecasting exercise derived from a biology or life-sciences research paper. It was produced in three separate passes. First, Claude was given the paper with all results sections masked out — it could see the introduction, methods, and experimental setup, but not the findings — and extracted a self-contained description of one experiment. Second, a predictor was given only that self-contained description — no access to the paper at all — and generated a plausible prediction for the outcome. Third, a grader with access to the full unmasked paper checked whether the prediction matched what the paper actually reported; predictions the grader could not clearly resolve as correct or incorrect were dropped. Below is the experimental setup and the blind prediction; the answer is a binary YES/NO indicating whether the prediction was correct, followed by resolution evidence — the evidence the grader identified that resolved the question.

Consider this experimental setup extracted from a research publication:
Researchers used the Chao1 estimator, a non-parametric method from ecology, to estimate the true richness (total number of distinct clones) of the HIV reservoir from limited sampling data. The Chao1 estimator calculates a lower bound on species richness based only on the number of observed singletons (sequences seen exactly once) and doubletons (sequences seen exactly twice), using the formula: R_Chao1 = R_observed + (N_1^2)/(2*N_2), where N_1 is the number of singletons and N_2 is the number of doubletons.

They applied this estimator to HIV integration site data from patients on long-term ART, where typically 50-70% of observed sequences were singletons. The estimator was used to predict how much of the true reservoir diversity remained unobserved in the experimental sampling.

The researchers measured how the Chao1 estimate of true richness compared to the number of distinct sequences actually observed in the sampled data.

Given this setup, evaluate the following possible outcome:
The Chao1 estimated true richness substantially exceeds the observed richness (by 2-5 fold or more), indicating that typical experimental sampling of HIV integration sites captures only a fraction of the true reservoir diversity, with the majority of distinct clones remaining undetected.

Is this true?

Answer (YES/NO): YES